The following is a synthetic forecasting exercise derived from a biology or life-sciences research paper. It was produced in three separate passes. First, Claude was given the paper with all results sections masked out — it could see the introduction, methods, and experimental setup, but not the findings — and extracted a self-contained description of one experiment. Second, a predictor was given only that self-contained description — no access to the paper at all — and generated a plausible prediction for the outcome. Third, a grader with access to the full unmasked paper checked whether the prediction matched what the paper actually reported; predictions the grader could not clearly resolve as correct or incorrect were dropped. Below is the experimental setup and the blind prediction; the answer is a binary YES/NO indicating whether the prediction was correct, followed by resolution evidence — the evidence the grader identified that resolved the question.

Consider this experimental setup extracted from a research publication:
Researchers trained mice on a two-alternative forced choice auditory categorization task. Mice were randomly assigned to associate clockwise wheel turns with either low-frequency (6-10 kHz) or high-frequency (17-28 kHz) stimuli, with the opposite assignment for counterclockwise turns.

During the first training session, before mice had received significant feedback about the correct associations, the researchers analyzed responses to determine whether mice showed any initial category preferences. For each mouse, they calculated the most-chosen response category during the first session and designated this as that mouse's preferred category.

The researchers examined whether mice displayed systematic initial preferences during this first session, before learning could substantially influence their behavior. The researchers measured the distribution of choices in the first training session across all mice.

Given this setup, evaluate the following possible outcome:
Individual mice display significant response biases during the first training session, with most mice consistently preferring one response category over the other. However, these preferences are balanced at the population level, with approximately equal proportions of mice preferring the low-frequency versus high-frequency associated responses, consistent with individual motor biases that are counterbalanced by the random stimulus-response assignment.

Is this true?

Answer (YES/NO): YES